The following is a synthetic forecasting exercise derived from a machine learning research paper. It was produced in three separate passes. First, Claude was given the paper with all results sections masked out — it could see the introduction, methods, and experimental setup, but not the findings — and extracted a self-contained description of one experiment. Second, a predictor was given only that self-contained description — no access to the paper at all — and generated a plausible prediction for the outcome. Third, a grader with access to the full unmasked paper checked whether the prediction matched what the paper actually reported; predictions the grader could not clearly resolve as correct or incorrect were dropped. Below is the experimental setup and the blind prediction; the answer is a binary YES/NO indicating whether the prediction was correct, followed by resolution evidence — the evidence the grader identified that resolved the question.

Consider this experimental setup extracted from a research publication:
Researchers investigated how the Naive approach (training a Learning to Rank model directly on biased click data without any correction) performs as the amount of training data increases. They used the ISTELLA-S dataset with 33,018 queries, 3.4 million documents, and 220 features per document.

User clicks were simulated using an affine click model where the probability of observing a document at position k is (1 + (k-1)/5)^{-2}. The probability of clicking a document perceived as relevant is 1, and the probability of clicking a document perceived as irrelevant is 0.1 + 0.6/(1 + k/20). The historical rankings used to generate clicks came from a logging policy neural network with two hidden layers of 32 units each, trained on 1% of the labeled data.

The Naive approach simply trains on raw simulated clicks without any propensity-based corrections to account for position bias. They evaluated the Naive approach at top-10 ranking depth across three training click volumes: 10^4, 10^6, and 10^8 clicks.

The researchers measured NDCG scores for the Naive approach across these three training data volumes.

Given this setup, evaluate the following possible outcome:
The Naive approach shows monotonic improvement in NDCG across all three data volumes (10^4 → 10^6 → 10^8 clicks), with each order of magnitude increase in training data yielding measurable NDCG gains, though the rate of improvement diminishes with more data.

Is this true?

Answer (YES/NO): NO